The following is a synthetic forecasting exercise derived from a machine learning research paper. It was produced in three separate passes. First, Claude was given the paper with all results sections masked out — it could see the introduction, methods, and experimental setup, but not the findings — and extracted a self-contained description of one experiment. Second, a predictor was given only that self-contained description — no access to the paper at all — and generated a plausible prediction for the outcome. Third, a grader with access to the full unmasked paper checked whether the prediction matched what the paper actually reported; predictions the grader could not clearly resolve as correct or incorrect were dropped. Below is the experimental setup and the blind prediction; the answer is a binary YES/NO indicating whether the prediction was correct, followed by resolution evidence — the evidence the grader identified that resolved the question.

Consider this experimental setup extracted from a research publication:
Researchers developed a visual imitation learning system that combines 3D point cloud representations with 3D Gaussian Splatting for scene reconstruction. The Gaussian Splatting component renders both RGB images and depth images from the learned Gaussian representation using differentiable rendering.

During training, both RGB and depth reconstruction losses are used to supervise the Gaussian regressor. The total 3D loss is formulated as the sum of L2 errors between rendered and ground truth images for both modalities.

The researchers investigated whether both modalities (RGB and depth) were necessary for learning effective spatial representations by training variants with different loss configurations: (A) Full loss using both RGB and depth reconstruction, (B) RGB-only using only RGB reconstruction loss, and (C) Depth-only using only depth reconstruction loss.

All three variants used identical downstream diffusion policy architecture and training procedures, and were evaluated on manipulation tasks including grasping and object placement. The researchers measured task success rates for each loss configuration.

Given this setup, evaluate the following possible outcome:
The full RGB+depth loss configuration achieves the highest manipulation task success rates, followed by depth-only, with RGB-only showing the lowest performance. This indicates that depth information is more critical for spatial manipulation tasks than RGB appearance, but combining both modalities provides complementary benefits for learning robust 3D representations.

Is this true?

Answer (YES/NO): NO